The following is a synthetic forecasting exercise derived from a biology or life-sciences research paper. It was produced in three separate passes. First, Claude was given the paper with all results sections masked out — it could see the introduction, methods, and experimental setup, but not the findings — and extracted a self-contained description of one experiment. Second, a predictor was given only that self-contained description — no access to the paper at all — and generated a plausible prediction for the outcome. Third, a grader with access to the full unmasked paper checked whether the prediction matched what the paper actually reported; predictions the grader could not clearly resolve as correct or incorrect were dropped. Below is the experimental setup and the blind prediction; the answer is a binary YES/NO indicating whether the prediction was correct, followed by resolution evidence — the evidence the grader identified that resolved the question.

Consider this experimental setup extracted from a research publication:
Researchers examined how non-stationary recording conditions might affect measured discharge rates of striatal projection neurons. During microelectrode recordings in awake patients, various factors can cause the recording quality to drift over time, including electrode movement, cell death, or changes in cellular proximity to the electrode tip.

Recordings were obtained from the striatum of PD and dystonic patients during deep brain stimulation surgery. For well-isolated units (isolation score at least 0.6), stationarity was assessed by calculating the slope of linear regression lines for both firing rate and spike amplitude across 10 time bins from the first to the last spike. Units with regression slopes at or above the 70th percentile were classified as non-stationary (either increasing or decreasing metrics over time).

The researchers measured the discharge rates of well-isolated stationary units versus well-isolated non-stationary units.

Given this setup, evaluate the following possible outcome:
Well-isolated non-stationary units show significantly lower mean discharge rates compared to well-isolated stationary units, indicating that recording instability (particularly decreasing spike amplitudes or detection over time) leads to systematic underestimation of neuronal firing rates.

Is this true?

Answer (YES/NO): NO